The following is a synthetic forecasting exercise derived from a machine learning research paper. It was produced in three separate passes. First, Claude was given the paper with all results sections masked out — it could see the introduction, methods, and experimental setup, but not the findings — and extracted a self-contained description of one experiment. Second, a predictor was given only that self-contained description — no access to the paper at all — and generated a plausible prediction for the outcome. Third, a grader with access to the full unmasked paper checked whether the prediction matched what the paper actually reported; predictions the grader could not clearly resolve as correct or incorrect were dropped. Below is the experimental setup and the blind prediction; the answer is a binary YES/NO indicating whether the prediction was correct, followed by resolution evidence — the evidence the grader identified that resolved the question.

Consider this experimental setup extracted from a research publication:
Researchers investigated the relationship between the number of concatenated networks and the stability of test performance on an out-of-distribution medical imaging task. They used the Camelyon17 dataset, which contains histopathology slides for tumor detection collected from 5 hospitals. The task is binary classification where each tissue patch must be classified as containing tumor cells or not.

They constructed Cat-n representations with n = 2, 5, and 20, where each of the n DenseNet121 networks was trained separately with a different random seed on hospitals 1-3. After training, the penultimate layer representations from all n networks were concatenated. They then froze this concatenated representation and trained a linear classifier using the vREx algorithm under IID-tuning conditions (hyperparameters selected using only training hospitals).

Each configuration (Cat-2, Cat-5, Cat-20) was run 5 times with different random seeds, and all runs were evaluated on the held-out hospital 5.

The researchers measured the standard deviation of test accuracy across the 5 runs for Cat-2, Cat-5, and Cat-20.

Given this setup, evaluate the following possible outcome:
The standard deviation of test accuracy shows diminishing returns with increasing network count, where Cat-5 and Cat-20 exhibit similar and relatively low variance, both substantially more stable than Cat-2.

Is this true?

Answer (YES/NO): NO